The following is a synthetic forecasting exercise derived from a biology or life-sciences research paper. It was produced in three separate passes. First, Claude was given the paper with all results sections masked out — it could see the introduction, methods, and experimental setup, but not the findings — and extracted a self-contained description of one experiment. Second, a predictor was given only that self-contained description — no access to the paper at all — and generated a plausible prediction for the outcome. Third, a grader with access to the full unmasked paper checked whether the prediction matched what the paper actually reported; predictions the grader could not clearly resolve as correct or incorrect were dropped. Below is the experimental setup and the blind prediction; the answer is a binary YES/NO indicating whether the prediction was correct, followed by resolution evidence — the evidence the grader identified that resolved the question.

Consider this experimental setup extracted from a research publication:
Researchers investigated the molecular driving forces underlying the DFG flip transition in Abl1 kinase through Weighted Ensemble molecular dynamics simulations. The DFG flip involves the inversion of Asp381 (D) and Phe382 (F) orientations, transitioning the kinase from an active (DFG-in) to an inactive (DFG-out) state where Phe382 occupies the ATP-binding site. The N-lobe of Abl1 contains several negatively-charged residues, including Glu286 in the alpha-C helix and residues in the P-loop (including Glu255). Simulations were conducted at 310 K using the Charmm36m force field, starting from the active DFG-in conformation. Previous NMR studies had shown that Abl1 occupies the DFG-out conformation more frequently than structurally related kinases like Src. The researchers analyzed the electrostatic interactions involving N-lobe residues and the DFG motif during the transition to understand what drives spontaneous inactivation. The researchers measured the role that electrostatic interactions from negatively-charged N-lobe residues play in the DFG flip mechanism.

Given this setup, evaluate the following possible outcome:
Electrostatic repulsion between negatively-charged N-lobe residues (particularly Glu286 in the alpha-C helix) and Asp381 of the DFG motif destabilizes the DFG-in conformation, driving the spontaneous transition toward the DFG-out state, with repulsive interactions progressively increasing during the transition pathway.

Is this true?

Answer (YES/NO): NO